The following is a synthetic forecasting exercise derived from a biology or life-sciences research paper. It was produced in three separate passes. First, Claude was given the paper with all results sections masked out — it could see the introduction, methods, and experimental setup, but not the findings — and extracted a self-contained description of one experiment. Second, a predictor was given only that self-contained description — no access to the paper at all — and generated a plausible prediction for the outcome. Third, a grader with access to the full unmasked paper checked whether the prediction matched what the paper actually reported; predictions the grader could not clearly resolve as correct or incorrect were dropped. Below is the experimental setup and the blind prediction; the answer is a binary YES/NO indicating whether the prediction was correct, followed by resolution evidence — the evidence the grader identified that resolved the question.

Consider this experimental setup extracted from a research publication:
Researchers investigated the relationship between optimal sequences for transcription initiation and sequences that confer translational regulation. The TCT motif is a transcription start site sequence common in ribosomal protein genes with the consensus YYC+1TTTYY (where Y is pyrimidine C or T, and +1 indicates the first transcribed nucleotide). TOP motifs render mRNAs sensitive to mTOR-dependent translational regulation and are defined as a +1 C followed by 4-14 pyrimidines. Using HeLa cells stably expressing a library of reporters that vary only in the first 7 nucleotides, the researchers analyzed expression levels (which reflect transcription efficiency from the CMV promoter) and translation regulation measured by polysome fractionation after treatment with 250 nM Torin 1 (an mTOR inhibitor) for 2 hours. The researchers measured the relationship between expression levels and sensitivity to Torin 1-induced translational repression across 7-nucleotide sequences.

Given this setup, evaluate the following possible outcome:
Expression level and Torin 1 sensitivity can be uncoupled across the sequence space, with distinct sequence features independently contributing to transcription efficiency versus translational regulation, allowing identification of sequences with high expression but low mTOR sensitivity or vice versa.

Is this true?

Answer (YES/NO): YES